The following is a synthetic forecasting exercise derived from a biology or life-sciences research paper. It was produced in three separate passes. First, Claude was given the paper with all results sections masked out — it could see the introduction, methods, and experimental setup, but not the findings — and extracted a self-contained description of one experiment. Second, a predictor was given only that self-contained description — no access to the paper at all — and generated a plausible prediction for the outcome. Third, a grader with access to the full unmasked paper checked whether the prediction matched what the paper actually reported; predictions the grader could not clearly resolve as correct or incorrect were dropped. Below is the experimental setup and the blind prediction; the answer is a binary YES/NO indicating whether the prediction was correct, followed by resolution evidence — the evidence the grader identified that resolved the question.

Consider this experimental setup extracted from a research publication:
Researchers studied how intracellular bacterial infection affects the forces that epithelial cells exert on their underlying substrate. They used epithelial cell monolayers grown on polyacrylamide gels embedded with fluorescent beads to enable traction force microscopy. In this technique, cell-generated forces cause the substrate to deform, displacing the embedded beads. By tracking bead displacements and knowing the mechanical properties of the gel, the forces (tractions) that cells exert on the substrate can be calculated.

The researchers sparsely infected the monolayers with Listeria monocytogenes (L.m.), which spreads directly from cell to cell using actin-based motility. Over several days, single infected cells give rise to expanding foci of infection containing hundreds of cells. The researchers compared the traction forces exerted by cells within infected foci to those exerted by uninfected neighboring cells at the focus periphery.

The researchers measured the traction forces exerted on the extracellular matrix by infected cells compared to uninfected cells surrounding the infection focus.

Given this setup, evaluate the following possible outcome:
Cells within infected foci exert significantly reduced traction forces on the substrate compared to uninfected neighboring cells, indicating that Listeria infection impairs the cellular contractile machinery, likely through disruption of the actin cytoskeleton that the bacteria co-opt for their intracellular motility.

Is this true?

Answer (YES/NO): YES